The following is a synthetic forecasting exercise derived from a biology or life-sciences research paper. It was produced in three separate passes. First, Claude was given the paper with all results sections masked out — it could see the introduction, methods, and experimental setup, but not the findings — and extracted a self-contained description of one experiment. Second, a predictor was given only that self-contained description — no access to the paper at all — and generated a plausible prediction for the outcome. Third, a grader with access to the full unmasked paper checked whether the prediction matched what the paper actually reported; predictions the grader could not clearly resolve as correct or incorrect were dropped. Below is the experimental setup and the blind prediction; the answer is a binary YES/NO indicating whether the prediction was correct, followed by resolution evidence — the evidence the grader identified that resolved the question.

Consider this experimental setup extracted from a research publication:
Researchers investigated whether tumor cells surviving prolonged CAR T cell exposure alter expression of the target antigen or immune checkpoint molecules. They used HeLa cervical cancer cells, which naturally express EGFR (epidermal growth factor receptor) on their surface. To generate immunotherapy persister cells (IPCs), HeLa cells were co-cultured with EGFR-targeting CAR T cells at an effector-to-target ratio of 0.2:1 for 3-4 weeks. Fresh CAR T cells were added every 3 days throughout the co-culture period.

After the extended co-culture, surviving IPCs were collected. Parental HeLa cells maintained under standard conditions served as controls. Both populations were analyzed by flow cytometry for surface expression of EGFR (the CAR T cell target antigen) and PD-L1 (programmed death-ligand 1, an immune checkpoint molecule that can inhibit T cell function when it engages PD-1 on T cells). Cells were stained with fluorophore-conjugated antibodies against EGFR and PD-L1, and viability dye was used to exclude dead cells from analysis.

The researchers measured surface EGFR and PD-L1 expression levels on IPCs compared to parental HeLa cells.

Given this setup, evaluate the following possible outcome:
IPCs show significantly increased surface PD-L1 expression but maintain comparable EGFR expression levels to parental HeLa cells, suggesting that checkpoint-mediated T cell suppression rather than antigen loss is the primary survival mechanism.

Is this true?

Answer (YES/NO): NO